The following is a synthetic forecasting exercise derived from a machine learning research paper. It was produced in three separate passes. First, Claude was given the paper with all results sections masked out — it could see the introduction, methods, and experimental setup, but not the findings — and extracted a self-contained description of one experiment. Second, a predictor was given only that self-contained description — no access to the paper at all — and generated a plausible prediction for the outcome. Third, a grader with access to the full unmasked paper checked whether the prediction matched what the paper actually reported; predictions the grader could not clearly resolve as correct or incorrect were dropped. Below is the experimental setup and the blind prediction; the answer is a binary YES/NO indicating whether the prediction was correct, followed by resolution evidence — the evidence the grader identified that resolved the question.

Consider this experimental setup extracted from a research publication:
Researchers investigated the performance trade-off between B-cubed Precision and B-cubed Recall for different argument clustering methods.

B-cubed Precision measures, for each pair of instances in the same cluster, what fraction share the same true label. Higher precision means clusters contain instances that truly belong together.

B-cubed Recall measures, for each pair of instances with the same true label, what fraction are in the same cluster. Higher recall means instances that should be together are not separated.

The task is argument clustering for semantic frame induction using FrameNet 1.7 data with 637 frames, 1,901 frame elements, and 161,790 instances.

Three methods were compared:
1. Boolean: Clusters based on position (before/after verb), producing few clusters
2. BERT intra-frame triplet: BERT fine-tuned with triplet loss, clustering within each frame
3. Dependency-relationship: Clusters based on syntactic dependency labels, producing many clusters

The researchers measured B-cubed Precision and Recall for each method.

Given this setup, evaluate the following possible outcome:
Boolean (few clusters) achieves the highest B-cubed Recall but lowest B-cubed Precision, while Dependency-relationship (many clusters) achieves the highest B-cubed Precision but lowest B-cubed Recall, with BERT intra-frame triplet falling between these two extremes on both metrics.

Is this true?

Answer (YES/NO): NO